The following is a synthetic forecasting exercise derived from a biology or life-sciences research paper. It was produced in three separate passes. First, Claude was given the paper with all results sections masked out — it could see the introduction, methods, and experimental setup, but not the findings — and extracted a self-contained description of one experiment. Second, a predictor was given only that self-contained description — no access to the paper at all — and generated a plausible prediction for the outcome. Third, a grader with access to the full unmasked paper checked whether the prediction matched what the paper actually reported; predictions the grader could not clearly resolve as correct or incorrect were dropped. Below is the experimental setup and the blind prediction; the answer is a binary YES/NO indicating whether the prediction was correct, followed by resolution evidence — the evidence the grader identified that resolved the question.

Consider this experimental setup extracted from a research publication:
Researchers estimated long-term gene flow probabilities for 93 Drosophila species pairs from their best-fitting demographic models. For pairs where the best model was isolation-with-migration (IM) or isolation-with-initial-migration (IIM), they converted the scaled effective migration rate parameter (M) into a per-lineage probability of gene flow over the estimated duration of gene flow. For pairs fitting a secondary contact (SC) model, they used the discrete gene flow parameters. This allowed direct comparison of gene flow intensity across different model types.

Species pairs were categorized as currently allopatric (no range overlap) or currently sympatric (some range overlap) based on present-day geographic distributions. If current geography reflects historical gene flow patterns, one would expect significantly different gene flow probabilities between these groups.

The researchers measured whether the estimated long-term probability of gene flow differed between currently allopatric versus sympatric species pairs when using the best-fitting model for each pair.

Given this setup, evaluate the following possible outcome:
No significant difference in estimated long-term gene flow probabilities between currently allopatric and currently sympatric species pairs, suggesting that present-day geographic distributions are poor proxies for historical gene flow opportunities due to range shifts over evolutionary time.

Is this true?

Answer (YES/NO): YES